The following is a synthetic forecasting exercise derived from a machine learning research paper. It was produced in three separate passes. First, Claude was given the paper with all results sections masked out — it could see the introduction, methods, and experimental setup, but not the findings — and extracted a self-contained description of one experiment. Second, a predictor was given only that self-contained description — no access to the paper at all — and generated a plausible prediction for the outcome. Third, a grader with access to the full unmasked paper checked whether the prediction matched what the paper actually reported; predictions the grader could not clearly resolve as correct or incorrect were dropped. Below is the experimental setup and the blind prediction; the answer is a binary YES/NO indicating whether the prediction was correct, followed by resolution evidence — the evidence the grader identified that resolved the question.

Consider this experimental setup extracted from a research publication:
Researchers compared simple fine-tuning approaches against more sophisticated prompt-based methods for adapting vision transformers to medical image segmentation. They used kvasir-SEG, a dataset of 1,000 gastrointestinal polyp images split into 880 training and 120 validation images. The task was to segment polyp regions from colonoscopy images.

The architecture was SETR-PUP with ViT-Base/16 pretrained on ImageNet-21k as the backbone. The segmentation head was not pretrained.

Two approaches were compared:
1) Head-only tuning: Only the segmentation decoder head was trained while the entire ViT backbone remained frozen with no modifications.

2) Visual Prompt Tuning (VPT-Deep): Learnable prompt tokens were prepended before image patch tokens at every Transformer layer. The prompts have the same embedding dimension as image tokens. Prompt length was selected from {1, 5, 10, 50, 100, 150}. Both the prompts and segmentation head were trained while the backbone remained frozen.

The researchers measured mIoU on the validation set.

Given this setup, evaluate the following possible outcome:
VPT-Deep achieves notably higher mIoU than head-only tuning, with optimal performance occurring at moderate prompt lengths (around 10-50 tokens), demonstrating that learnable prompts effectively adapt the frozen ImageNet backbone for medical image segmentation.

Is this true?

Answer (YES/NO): NO